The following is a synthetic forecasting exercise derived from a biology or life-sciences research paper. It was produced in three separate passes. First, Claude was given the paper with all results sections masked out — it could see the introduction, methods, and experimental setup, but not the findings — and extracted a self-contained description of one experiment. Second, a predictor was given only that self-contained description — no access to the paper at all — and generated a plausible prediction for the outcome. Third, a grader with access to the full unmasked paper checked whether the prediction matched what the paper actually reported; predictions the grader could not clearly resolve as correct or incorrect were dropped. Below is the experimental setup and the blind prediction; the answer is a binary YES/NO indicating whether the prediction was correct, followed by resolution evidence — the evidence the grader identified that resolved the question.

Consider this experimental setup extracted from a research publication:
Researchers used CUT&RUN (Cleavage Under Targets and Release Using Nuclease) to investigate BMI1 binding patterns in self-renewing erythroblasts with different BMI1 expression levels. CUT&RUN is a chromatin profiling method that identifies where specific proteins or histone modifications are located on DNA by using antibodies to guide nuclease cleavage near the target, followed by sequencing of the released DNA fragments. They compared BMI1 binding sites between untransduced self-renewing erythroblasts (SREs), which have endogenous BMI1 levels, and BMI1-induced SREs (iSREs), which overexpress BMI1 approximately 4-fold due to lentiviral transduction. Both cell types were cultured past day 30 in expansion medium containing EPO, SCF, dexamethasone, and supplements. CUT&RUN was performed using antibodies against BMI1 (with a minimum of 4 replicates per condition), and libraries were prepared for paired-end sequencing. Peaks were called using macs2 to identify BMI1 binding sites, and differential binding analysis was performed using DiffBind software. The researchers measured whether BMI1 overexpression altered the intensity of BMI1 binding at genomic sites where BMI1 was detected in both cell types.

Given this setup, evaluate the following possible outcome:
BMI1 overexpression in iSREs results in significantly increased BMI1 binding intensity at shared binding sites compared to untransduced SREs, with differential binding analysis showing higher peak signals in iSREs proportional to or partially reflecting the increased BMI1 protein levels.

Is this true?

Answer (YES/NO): YES